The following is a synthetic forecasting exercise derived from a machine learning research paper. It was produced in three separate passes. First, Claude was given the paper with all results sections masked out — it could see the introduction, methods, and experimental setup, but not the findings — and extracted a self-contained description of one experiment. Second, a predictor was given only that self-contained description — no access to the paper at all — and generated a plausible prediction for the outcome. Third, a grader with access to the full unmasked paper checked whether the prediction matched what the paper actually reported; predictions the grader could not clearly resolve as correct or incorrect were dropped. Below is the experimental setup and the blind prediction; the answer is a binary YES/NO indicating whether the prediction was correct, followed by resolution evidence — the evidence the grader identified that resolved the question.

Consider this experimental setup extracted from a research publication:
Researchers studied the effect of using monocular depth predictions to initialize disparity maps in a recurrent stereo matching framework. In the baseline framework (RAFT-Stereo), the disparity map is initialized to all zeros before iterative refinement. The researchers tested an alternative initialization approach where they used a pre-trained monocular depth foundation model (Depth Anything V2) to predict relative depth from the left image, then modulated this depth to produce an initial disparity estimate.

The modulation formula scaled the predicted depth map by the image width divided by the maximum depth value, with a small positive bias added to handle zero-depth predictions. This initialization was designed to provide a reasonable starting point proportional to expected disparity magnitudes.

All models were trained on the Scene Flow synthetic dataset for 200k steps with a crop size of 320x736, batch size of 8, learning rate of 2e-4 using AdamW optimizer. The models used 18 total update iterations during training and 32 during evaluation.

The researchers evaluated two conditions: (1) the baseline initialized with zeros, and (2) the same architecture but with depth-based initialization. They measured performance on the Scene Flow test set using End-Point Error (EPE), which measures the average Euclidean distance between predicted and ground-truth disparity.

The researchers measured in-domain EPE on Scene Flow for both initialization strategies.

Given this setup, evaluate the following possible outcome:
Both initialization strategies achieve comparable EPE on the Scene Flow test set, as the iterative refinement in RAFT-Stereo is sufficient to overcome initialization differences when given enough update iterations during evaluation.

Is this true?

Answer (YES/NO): YES